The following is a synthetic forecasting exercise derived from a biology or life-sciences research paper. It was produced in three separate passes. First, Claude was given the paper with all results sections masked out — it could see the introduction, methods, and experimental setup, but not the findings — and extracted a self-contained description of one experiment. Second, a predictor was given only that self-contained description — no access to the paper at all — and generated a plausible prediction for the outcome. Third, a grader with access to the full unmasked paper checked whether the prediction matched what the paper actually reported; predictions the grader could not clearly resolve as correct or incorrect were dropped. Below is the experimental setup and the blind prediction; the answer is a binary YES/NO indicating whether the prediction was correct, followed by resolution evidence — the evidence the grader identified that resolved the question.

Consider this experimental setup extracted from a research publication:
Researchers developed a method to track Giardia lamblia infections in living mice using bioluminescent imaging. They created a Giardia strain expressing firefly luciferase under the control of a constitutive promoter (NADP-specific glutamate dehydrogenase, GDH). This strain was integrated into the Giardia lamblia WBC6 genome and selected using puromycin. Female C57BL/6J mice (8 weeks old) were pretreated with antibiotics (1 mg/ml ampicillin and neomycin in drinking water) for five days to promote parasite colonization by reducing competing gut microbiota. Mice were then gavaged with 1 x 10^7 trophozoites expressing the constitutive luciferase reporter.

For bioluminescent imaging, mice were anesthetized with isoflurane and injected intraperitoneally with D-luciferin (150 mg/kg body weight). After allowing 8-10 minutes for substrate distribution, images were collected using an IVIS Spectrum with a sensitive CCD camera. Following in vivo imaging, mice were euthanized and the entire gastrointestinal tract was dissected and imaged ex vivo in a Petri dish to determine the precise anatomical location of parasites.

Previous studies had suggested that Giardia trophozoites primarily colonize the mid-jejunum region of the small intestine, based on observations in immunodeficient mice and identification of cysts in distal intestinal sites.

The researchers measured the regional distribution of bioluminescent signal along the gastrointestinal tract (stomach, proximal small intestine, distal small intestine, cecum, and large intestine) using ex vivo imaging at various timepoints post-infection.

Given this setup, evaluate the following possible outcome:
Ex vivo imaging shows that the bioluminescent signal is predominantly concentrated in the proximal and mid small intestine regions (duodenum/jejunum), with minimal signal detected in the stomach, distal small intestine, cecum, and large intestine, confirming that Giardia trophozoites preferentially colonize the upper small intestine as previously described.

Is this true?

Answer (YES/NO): NO